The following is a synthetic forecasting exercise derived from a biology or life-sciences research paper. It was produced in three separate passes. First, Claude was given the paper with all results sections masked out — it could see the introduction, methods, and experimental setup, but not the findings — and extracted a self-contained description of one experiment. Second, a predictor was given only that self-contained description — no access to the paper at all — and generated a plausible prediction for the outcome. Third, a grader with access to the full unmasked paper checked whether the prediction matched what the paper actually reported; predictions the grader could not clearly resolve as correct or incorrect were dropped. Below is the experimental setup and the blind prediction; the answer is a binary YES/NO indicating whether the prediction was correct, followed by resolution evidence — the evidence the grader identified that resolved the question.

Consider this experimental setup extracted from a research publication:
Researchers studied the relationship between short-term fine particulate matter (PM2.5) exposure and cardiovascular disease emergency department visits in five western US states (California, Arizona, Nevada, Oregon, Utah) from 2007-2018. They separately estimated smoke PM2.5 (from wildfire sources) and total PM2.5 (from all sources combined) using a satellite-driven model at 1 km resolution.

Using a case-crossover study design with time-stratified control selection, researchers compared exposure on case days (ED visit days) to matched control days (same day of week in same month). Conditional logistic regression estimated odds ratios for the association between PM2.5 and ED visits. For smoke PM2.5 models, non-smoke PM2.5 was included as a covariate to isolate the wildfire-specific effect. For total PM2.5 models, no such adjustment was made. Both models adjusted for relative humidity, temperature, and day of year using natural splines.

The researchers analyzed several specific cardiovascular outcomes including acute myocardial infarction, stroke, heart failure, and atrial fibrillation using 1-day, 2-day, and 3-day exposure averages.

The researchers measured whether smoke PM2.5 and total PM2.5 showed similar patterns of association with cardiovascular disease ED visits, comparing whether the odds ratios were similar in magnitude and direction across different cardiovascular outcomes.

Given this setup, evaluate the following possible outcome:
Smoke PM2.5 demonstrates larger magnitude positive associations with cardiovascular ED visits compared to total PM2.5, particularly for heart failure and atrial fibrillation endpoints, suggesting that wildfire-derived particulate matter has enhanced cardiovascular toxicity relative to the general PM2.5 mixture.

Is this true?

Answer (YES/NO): NO